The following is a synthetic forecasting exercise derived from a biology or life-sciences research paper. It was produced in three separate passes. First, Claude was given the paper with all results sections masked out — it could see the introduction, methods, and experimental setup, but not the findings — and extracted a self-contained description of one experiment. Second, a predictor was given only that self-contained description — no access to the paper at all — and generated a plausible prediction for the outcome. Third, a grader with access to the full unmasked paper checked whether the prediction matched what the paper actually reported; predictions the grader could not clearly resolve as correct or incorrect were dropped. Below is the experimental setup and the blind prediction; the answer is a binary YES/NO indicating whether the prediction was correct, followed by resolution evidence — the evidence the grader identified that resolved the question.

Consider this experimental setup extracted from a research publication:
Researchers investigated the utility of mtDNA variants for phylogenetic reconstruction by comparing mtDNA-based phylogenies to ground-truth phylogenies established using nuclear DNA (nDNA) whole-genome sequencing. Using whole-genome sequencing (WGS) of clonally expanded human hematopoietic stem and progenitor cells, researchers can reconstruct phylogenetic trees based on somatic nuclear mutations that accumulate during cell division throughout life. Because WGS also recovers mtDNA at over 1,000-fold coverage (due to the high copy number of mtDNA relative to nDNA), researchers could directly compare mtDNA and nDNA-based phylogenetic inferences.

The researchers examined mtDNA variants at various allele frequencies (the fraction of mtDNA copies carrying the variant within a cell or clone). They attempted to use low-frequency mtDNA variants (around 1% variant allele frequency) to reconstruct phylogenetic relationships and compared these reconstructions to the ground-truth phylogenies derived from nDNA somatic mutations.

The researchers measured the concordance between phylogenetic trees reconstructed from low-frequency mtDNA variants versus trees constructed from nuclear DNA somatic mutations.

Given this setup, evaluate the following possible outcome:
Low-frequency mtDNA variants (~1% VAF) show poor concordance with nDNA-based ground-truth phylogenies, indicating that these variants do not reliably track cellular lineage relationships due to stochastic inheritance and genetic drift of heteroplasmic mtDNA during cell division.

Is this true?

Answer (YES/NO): YES